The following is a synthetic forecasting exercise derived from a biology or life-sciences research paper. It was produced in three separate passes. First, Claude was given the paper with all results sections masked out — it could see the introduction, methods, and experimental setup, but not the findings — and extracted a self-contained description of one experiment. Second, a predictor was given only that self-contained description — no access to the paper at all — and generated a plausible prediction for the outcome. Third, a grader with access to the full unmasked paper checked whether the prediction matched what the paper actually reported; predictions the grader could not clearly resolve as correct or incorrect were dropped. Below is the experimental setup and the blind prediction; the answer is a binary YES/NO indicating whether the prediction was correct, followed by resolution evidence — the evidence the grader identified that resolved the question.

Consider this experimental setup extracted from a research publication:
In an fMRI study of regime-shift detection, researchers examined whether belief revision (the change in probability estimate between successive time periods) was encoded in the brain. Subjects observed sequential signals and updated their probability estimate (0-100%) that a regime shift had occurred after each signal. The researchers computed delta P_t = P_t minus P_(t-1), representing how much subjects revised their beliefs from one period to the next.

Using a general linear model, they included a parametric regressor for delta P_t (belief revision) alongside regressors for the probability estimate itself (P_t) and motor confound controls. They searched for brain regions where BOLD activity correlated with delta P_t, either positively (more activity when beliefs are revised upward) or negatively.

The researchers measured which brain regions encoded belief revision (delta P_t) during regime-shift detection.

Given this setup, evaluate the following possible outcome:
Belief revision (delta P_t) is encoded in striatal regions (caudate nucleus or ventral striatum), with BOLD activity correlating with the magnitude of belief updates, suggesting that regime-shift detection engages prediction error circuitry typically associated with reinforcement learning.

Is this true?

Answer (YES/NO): YES